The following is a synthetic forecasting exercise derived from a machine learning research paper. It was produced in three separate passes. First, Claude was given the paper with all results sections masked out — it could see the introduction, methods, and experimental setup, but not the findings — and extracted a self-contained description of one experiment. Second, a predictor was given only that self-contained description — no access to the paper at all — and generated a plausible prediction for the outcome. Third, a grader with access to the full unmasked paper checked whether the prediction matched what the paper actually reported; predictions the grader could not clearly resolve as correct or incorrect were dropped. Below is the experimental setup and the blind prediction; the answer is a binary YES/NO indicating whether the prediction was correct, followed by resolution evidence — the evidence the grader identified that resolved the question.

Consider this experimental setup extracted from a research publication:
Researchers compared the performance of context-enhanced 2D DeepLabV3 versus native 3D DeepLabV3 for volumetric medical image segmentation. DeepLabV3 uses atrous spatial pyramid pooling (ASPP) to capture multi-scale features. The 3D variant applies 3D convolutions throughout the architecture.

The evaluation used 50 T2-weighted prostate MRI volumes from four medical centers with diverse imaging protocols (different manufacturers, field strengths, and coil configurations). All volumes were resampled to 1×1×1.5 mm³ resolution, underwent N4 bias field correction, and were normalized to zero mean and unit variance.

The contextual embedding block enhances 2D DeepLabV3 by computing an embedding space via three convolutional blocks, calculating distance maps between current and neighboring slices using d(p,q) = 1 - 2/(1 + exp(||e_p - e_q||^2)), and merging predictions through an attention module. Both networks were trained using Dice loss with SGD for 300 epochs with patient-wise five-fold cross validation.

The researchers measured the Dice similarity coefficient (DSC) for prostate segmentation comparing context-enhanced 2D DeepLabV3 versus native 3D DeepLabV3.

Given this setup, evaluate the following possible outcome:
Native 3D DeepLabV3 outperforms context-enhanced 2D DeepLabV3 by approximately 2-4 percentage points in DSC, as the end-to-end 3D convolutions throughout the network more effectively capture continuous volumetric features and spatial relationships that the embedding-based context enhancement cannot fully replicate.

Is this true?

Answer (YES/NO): NO